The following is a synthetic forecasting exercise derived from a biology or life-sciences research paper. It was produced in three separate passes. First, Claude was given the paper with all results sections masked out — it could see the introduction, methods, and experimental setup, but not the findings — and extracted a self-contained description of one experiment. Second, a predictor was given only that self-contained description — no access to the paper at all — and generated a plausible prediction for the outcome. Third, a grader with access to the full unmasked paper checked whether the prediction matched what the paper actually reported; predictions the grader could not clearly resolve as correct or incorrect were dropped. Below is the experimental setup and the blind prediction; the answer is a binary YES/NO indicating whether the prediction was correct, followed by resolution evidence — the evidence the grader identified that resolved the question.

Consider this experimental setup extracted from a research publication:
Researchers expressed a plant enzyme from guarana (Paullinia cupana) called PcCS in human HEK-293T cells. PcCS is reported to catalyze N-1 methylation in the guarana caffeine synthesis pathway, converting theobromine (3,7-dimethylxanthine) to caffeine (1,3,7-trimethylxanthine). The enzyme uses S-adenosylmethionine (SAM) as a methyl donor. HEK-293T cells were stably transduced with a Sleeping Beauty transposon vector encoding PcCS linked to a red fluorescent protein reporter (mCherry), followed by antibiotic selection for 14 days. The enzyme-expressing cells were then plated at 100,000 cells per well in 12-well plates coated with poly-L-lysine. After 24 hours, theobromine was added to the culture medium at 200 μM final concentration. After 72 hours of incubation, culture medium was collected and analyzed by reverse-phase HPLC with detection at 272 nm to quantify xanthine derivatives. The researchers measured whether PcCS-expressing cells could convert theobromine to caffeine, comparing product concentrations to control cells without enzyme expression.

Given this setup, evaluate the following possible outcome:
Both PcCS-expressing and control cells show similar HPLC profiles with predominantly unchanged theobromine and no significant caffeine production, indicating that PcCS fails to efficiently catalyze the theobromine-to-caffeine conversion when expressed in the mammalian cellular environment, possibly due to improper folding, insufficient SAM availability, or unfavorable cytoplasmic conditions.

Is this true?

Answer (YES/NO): YES